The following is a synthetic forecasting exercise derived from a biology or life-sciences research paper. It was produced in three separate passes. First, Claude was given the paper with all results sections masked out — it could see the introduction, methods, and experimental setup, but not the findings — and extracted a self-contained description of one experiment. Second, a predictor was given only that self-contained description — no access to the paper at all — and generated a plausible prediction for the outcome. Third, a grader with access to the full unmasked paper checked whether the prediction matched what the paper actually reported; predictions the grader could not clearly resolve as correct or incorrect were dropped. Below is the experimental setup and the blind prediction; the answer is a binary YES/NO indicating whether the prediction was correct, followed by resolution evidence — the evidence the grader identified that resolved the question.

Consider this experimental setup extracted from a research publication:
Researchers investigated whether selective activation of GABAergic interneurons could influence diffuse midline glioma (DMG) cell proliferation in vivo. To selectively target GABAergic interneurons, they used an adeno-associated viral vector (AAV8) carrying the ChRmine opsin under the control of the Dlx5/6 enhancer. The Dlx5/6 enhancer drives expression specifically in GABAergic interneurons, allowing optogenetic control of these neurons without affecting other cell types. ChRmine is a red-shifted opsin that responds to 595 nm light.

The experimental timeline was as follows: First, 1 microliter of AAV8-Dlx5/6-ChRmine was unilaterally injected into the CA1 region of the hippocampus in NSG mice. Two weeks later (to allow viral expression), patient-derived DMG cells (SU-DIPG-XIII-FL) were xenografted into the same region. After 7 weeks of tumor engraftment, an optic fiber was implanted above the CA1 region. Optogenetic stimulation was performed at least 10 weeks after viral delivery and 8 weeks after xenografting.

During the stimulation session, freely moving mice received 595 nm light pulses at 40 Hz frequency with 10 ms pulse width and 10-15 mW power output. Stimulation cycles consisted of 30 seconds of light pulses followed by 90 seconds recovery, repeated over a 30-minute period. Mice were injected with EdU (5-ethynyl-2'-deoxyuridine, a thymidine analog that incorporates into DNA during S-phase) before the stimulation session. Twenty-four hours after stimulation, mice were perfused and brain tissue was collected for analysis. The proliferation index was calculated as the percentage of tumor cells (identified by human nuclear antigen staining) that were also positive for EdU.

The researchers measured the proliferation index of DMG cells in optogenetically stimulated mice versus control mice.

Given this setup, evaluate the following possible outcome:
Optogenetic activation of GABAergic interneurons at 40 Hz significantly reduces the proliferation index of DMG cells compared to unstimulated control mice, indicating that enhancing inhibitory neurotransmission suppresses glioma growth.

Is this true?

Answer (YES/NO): NO